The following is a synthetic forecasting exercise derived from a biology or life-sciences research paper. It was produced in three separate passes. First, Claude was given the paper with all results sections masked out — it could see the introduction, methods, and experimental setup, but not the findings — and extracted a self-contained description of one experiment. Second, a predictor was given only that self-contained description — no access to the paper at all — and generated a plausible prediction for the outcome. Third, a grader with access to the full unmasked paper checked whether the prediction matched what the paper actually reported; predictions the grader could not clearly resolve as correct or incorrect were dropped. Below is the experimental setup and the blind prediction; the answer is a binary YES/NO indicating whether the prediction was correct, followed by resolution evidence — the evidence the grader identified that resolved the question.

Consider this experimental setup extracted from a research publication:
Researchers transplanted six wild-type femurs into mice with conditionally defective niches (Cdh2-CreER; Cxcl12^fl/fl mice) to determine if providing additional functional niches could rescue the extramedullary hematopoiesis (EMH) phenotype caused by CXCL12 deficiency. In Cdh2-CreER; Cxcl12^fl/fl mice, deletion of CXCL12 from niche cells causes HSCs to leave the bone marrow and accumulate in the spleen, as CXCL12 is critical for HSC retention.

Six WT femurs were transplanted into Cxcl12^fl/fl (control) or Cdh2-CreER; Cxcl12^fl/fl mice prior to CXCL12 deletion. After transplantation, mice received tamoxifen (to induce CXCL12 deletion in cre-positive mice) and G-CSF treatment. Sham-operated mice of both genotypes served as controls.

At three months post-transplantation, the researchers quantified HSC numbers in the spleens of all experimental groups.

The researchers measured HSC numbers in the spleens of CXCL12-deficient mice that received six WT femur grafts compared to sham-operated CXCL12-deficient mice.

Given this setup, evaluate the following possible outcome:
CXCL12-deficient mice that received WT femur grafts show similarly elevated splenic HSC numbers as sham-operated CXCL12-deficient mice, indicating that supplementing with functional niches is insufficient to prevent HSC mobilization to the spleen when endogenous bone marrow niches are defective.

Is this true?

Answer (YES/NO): NO